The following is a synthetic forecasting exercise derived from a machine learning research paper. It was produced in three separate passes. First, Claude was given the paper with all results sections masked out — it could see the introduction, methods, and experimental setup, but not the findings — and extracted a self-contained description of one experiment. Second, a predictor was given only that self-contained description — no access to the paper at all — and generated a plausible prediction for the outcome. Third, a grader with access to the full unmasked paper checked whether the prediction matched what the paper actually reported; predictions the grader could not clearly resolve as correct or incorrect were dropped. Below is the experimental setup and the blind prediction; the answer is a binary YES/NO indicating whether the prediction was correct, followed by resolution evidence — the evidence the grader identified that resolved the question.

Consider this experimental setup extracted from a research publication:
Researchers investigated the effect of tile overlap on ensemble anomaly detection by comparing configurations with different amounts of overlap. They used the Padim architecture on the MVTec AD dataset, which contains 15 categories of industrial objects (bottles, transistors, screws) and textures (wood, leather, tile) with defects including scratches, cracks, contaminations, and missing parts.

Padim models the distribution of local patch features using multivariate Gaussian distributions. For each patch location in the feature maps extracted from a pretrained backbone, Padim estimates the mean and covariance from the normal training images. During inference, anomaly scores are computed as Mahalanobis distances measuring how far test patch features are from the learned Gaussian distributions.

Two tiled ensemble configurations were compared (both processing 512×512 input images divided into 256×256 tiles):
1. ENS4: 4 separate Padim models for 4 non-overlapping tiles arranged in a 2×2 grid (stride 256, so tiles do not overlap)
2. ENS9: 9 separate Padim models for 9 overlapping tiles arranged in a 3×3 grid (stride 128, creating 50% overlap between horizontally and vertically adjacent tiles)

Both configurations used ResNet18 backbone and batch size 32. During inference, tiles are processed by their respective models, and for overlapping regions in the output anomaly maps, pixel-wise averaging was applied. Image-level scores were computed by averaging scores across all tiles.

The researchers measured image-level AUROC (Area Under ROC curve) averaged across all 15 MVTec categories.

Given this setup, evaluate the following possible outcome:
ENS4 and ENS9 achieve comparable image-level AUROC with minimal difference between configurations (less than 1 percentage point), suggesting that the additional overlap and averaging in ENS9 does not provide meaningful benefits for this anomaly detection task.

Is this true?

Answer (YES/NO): NO